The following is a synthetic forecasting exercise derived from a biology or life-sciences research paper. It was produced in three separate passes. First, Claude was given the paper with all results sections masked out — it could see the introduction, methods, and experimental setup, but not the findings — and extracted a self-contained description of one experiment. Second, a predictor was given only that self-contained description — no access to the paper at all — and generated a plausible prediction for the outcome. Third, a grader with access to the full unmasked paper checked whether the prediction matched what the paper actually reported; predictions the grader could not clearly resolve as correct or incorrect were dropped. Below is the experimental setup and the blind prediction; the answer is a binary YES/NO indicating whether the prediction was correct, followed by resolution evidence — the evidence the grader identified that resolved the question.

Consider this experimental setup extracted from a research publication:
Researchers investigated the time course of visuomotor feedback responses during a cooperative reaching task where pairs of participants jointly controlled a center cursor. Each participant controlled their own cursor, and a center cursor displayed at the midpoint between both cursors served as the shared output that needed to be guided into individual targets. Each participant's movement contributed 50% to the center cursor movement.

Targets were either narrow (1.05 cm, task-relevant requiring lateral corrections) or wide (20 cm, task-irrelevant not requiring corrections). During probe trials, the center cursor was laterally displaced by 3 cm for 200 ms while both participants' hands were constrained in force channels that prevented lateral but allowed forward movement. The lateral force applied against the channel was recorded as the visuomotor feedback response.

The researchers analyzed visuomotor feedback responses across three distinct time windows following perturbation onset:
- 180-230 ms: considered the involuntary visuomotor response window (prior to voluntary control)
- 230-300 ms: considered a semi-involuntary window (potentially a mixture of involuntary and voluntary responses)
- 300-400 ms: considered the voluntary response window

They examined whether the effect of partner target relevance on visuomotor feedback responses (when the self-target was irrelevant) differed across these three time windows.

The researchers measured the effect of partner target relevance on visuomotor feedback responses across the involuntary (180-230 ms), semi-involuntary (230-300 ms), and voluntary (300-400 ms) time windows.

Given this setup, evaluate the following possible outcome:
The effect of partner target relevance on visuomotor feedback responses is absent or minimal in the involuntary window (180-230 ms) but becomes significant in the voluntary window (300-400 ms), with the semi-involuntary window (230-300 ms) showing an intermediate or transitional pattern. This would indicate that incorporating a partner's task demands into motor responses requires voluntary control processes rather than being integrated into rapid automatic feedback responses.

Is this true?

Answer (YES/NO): NO